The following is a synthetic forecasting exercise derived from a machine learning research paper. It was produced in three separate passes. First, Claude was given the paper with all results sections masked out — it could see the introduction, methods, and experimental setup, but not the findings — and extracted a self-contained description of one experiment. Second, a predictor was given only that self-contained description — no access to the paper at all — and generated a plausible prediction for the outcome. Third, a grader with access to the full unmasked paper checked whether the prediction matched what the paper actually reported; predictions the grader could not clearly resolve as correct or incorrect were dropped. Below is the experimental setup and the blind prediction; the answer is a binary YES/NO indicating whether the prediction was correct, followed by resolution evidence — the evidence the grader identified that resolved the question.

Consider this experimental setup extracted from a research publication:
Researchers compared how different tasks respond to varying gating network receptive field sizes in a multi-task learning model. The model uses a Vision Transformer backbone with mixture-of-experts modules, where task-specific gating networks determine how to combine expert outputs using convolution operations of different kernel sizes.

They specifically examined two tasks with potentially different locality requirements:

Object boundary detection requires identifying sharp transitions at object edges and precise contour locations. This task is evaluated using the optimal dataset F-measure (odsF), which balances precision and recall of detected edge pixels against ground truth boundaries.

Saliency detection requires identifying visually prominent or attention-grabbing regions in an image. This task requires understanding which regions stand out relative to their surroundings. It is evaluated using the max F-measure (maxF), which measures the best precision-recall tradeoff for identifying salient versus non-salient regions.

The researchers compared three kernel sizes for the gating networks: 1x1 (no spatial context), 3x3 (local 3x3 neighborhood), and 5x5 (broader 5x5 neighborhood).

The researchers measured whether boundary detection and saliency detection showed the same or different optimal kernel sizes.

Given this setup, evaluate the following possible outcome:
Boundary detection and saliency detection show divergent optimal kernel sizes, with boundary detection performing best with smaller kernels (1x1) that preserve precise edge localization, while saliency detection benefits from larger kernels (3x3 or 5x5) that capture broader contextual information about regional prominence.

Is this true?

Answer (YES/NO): NO